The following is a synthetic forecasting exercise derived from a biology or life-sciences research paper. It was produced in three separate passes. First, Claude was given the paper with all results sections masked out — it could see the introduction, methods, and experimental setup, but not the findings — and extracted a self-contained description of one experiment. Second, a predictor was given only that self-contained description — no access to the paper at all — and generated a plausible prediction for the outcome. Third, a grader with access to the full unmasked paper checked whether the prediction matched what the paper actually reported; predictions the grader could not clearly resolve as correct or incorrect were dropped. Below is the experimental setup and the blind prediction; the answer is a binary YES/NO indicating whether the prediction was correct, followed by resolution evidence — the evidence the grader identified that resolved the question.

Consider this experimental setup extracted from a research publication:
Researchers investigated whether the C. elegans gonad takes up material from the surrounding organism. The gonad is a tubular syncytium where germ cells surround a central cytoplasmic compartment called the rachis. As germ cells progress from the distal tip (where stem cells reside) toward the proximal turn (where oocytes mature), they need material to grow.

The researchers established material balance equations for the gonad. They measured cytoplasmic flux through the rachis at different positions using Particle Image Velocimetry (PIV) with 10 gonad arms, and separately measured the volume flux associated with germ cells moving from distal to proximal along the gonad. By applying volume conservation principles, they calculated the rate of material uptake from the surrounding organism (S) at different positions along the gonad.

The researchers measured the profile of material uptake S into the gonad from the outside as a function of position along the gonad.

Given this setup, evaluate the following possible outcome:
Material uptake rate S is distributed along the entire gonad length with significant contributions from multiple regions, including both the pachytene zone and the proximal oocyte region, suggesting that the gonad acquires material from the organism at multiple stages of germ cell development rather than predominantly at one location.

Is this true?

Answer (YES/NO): NO